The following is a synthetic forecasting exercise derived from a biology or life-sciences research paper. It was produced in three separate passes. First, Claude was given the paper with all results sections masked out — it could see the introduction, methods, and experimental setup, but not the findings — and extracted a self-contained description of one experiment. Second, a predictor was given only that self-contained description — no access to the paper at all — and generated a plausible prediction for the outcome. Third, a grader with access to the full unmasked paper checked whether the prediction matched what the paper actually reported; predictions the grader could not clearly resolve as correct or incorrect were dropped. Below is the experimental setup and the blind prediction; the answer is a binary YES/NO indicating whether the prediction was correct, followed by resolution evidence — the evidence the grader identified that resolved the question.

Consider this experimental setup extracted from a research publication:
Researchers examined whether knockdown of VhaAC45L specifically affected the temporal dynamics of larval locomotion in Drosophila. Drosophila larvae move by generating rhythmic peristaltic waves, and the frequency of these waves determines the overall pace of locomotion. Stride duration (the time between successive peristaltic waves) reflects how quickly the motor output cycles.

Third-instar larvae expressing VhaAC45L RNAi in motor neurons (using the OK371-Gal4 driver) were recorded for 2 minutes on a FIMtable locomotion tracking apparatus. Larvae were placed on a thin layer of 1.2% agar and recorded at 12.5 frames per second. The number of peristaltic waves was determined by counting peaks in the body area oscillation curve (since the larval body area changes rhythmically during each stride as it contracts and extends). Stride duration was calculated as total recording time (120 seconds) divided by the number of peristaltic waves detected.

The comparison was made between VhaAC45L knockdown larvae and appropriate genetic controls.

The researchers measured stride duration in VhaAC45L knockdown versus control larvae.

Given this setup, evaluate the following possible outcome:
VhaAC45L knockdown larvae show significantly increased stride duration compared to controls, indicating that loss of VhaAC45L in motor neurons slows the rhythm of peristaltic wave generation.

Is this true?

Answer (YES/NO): YES